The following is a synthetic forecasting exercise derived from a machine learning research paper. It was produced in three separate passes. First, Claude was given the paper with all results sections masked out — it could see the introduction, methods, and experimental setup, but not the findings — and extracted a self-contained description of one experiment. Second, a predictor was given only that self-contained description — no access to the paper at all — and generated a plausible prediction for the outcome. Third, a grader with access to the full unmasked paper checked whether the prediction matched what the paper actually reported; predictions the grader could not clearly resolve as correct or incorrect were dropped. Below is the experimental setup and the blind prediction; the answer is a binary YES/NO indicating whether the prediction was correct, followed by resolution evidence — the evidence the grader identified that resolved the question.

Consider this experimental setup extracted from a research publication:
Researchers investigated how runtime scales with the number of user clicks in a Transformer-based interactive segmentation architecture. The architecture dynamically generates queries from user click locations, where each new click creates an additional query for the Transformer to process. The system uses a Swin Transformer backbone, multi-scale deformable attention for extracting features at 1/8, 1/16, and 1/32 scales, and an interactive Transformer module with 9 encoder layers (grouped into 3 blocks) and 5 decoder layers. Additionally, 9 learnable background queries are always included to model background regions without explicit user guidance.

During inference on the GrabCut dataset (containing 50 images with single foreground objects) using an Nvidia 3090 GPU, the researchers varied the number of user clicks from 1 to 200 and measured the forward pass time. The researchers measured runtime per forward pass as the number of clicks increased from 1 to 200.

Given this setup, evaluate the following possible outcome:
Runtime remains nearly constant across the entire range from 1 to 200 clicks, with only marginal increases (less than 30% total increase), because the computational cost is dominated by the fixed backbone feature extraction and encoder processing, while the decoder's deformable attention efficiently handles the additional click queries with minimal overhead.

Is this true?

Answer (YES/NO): NO